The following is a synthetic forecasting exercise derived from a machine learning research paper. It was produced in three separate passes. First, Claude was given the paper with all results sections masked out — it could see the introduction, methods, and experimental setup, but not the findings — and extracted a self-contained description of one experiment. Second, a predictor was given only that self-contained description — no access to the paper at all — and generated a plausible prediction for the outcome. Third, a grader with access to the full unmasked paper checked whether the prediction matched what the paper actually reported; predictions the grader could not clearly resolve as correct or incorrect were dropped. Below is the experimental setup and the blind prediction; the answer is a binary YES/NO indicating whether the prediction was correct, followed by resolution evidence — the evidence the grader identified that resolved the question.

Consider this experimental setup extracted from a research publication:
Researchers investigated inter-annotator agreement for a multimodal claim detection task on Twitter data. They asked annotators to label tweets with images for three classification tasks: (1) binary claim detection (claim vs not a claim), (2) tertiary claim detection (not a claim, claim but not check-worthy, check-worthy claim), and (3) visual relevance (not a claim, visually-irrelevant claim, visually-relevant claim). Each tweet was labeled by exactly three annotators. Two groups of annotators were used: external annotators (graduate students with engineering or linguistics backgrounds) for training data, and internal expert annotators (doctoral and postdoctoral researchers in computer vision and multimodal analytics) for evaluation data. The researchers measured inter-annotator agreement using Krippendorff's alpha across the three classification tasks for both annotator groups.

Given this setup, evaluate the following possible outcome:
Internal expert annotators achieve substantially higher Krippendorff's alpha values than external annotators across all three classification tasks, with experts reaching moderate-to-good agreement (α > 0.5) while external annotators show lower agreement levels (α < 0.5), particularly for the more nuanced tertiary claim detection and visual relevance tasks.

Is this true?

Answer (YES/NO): NO